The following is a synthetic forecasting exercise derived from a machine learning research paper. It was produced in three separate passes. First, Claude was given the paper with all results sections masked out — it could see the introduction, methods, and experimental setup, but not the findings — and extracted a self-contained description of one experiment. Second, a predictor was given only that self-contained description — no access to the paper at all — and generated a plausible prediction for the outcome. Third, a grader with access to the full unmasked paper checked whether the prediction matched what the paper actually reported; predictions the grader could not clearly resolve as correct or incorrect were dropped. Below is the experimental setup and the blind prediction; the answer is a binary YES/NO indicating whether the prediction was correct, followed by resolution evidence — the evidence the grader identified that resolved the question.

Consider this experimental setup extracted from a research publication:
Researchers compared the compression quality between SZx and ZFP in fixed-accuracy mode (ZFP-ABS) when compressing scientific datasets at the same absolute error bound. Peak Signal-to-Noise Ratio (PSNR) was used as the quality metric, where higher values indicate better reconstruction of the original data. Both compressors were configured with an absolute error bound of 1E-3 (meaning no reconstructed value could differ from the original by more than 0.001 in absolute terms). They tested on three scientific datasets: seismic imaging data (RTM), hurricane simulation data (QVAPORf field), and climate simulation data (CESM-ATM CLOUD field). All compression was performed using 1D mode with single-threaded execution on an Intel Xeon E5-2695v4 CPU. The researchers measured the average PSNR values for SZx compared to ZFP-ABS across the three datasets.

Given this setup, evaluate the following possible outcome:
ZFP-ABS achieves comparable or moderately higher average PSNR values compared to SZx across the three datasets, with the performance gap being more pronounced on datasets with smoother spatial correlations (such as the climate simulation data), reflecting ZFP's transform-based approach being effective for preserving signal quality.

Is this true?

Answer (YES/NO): NO